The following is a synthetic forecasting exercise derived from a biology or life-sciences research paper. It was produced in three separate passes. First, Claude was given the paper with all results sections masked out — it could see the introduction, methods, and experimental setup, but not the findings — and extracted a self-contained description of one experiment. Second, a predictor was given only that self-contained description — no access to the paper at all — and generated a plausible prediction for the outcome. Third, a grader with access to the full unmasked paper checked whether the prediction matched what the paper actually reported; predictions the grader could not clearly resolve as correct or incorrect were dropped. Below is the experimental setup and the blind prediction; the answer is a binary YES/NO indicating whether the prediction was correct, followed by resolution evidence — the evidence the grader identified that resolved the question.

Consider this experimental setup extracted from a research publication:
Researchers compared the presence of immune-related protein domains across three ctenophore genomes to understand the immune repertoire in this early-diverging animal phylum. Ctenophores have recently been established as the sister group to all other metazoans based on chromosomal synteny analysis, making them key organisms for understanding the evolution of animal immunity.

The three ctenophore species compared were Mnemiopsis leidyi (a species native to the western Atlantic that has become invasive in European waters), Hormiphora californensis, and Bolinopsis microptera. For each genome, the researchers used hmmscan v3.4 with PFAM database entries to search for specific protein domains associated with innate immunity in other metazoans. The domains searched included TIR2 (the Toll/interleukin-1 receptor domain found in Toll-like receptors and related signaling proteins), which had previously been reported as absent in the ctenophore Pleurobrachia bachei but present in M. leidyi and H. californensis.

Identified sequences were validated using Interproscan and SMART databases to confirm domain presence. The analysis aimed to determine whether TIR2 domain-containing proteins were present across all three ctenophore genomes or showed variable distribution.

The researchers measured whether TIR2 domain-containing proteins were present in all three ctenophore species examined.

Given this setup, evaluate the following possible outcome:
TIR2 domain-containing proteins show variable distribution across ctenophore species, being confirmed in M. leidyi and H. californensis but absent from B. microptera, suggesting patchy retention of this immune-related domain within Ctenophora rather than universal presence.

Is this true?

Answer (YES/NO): NO